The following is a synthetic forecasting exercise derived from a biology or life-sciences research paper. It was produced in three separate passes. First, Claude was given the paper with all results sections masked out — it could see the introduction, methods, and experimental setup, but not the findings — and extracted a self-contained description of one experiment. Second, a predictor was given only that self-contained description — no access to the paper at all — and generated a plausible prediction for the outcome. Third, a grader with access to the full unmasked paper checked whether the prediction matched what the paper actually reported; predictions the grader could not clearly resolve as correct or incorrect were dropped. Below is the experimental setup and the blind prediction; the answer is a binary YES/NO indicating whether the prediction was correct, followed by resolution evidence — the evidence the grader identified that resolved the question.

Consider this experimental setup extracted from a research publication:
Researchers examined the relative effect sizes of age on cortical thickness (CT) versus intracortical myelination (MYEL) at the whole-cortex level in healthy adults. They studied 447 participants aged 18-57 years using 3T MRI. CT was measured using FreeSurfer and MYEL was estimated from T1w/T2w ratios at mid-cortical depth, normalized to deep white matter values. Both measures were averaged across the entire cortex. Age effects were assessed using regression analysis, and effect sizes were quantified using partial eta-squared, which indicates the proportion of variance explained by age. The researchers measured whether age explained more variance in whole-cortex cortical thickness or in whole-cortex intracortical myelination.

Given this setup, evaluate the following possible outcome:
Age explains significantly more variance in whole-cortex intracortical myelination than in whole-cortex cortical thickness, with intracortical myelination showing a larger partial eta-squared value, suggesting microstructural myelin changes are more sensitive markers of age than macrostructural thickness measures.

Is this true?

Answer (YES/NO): YES